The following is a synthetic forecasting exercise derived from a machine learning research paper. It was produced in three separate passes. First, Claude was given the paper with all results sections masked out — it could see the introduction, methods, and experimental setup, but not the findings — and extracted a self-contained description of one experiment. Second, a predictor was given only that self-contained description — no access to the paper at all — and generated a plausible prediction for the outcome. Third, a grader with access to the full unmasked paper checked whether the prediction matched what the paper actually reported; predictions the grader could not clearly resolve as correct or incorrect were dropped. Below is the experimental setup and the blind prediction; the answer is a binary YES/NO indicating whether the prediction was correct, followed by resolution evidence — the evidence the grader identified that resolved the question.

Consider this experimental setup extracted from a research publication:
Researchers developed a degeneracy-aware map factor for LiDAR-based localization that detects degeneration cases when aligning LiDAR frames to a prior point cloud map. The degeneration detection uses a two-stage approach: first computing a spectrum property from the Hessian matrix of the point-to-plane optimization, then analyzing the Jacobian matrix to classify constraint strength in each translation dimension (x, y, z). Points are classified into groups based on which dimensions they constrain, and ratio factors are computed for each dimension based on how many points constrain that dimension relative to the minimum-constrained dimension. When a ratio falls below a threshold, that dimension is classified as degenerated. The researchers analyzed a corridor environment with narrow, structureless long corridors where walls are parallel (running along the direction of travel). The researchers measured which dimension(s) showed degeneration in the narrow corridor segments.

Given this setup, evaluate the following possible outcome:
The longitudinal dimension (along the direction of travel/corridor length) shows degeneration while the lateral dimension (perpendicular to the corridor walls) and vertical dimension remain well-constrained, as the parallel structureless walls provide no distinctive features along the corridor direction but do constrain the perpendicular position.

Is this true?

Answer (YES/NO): NO